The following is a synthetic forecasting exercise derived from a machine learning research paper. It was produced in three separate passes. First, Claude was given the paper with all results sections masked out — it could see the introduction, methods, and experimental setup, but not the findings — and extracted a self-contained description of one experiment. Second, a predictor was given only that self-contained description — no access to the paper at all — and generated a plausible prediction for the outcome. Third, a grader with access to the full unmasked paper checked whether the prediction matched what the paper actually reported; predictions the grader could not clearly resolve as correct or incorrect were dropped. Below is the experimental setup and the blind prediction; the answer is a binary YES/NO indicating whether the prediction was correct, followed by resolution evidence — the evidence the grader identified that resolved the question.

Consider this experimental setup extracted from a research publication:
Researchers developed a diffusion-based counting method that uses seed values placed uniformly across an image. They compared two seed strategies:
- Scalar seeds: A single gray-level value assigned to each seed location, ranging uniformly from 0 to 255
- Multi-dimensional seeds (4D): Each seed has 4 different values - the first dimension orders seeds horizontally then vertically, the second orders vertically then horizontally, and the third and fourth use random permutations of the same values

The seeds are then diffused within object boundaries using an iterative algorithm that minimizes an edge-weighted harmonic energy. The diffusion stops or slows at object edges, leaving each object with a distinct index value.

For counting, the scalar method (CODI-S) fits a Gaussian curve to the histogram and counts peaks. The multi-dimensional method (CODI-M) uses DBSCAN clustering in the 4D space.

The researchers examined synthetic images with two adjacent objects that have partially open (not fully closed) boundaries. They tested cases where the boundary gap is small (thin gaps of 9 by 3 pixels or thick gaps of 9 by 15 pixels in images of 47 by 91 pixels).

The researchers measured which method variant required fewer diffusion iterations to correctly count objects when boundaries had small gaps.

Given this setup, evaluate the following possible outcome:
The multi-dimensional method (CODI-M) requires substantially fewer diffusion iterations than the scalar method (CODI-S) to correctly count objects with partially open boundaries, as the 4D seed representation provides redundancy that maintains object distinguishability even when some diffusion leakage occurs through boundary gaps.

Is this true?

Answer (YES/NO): NO